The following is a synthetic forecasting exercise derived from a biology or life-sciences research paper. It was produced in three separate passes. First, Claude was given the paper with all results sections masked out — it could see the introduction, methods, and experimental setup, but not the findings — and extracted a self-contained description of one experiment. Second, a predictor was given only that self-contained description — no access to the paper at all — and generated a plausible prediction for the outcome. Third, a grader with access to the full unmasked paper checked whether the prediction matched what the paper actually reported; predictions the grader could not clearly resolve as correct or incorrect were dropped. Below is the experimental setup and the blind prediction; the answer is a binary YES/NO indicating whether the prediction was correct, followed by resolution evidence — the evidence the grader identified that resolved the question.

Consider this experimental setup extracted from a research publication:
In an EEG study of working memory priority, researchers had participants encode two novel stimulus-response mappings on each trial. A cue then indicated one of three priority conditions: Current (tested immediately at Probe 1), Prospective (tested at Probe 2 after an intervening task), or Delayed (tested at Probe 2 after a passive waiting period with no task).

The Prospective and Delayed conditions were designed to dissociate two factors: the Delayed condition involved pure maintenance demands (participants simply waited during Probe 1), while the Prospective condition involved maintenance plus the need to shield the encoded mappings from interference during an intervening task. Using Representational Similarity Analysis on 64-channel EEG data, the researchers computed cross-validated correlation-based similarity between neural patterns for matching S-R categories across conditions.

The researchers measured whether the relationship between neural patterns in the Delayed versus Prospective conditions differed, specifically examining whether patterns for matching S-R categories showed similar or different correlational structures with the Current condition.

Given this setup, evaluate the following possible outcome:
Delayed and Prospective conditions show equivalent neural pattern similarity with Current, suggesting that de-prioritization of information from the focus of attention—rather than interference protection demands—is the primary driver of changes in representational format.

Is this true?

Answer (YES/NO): NO